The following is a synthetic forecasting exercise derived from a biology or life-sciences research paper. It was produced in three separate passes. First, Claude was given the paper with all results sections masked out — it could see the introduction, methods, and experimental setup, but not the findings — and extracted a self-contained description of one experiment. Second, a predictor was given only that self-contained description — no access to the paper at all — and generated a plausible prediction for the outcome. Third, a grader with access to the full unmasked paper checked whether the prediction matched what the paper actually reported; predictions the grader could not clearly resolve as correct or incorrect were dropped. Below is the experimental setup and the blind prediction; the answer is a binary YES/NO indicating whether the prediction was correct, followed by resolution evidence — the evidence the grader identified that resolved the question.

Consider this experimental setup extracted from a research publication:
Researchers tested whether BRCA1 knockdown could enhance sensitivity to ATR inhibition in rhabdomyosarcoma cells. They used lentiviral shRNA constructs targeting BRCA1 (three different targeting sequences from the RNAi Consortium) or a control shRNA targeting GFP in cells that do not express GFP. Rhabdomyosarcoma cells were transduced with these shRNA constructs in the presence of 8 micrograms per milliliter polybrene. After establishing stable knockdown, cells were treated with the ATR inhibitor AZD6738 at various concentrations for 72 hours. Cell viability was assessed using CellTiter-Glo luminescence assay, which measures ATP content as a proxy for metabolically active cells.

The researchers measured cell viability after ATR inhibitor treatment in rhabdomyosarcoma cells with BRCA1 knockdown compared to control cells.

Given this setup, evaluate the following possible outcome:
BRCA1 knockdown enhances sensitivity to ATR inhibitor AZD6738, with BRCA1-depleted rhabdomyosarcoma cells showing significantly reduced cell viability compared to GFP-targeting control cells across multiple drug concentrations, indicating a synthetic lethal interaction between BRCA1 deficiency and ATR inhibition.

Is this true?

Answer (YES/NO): YES